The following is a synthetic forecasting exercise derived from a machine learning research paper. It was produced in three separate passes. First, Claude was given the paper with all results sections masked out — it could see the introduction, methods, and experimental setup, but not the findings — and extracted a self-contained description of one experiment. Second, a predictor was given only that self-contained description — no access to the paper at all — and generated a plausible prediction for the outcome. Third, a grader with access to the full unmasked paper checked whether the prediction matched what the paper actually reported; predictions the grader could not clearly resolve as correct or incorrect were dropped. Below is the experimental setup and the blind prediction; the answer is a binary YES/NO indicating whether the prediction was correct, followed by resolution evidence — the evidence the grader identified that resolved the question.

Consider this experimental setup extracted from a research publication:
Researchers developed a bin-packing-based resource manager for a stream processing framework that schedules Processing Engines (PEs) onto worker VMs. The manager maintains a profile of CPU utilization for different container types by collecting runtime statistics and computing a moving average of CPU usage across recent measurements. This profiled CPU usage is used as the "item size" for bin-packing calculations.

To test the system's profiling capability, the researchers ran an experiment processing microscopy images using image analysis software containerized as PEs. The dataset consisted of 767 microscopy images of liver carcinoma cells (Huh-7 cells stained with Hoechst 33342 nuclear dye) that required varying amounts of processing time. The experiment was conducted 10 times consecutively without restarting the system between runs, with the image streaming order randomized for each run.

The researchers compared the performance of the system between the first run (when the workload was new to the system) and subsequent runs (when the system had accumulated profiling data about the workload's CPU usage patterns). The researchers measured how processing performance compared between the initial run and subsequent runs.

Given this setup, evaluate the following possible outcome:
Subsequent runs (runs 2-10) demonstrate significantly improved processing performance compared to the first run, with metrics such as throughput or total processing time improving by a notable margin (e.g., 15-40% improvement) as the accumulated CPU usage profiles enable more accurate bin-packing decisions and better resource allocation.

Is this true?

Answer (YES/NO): NO